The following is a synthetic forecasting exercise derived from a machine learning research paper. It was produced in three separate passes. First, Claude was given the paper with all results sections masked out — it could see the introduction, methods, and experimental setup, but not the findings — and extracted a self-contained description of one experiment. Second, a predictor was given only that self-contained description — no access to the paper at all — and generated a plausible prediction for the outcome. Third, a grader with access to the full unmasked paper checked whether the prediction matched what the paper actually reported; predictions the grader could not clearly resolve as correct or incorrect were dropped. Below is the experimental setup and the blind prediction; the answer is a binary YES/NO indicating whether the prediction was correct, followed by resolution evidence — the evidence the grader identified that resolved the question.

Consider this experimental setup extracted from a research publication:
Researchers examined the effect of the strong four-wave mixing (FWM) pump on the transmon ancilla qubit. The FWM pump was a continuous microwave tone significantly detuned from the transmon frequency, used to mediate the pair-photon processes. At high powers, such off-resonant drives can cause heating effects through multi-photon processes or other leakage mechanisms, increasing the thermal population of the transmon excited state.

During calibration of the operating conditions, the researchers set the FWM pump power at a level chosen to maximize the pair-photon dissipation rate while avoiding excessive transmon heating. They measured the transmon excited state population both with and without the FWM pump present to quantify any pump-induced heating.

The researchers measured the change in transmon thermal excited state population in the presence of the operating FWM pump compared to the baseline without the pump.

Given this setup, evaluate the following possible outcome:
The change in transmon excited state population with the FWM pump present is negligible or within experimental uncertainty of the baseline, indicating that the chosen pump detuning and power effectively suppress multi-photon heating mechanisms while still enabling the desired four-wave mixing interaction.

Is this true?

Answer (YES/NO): NO